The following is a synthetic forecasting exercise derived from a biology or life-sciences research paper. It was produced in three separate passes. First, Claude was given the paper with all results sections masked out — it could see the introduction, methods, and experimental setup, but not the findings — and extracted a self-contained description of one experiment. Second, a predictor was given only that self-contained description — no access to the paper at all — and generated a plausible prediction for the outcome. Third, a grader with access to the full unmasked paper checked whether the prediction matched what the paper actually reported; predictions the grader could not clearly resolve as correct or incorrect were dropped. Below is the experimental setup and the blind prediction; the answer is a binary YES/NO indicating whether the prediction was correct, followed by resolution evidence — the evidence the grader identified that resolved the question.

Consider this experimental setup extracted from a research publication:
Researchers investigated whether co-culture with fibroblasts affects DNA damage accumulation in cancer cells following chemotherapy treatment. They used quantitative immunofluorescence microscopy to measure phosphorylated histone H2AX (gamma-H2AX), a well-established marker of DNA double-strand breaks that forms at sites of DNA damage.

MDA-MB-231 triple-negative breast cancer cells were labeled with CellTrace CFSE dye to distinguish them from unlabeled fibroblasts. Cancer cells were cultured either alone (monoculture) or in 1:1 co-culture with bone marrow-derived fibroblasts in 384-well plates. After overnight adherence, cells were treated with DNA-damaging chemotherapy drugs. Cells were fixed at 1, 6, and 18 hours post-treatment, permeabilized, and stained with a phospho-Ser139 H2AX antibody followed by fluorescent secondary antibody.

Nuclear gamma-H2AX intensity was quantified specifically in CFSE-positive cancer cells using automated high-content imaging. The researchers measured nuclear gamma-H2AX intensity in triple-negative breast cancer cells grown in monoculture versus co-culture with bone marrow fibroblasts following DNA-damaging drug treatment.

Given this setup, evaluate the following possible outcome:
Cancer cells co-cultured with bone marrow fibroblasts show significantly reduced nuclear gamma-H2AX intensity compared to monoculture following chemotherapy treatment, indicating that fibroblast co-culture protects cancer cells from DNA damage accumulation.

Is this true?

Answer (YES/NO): NO